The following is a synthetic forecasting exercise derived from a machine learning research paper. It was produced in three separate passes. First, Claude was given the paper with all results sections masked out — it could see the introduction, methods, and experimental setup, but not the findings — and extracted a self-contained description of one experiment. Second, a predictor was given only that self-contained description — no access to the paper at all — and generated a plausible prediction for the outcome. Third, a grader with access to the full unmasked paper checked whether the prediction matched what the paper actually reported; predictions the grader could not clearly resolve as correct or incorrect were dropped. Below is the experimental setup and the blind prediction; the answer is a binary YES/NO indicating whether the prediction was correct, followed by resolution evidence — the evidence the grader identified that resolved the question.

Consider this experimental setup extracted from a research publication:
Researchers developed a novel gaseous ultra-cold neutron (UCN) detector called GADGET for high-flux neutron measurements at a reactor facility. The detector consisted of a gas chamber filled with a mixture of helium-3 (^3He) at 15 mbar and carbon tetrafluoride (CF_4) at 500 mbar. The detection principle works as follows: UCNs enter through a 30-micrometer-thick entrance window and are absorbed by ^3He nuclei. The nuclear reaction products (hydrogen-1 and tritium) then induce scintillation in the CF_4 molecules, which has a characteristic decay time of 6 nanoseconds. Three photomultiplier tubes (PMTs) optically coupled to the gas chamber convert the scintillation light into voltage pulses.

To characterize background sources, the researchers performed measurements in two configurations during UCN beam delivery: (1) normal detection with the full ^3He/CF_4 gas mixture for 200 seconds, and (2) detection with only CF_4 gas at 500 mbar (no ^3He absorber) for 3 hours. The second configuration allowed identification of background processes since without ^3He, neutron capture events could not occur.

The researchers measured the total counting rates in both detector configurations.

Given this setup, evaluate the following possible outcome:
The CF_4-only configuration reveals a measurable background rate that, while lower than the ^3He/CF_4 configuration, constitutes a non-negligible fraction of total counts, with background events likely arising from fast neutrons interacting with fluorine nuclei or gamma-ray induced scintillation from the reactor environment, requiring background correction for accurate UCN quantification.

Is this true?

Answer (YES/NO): NO